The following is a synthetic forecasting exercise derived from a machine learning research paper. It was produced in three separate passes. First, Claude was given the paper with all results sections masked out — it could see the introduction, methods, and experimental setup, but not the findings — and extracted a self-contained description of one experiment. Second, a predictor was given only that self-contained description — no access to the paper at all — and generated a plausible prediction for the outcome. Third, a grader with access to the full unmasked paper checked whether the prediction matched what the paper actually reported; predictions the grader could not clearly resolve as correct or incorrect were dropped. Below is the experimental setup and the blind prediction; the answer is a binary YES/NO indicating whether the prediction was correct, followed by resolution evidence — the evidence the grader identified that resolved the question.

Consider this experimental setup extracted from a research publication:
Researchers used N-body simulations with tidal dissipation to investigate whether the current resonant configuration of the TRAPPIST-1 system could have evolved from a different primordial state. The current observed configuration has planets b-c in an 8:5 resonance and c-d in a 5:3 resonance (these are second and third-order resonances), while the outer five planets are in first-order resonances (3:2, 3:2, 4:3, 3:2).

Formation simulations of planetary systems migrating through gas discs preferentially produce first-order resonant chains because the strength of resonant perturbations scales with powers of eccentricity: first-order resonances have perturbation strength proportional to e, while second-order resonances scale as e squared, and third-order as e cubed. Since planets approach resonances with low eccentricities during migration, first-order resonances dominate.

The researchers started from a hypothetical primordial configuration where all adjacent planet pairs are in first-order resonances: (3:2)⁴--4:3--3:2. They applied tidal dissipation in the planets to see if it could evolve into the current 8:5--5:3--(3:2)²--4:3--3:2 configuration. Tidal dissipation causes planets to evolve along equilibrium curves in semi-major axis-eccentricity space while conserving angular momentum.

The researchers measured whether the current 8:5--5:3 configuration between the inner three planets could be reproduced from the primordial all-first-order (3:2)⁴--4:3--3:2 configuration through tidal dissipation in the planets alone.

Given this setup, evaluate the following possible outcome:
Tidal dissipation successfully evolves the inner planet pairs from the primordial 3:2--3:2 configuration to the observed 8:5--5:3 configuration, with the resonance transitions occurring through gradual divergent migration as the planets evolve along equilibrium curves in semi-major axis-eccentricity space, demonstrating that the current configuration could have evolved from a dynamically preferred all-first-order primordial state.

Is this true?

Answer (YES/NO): NO